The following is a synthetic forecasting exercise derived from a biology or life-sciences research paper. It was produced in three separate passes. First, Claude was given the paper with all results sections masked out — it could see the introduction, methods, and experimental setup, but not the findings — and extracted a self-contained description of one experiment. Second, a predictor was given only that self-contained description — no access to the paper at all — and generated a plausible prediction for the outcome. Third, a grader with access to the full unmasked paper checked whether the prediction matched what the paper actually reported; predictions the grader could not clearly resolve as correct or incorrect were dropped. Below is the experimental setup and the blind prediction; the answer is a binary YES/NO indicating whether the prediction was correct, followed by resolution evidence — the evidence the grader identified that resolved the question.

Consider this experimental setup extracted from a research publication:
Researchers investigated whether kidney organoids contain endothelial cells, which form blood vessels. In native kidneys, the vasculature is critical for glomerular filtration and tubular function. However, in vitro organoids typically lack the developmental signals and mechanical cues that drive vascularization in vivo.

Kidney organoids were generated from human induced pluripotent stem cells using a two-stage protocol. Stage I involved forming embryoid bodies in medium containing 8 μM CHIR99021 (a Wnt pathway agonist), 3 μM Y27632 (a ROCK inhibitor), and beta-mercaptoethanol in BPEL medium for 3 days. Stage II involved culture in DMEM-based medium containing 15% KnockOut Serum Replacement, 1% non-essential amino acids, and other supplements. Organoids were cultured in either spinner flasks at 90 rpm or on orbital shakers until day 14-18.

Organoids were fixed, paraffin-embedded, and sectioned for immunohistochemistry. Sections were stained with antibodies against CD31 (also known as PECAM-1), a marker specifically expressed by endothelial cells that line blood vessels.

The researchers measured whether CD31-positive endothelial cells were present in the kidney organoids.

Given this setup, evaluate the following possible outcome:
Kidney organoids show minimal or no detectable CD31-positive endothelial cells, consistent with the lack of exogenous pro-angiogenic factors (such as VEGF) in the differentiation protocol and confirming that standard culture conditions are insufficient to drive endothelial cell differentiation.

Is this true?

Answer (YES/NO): NO